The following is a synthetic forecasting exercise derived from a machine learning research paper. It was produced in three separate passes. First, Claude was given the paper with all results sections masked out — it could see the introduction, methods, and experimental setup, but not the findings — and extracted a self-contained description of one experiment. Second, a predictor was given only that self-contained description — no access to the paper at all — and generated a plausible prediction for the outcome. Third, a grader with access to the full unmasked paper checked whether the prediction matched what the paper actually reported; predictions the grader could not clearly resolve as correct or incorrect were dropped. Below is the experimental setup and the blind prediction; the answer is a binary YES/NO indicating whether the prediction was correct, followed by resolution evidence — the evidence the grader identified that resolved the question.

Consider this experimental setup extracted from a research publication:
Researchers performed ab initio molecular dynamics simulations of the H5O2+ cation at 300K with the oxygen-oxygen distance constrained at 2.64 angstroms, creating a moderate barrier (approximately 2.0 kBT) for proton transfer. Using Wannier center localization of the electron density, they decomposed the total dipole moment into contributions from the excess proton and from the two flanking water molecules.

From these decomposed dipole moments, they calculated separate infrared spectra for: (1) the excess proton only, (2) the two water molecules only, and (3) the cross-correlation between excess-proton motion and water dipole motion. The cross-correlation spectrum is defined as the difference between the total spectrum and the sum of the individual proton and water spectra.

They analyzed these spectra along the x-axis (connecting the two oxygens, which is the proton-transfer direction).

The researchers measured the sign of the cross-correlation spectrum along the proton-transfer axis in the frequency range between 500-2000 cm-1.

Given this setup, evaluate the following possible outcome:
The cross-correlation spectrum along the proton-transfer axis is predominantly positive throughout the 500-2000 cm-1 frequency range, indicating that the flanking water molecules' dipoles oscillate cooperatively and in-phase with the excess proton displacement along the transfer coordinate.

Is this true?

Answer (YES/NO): YES